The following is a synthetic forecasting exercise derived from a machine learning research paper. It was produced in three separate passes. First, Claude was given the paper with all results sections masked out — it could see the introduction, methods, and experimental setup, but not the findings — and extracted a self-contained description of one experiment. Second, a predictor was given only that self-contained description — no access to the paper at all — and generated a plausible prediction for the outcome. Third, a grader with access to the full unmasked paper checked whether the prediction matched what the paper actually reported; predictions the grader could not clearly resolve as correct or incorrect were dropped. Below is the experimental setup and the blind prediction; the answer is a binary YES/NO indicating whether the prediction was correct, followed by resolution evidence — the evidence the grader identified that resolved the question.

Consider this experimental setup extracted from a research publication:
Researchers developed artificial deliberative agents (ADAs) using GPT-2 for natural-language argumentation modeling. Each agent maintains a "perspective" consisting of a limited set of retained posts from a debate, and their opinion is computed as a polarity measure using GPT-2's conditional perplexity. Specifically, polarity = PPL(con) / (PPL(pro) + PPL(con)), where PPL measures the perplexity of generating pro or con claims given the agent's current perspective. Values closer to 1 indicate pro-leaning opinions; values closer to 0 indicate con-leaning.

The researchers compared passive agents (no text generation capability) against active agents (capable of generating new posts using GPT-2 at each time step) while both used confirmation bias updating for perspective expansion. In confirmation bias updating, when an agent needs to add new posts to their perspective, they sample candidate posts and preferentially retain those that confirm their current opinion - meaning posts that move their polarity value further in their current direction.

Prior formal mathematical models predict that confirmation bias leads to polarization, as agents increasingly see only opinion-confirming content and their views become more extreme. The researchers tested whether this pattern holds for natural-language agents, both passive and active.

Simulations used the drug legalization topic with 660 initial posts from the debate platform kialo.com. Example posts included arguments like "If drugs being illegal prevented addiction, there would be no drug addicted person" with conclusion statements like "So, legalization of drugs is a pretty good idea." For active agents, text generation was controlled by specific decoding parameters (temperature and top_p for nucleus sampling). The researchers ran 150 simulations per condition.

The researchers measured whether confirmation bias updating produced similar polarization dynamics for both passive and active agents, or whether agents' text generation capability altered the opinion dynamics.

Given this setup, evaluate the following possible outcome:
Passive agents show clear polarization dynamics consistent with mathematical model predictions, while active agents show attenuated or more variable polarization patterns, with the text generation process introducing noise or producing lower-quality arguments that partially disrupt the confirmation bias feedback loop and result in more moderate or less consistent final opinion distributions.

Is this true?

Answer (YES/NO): NO